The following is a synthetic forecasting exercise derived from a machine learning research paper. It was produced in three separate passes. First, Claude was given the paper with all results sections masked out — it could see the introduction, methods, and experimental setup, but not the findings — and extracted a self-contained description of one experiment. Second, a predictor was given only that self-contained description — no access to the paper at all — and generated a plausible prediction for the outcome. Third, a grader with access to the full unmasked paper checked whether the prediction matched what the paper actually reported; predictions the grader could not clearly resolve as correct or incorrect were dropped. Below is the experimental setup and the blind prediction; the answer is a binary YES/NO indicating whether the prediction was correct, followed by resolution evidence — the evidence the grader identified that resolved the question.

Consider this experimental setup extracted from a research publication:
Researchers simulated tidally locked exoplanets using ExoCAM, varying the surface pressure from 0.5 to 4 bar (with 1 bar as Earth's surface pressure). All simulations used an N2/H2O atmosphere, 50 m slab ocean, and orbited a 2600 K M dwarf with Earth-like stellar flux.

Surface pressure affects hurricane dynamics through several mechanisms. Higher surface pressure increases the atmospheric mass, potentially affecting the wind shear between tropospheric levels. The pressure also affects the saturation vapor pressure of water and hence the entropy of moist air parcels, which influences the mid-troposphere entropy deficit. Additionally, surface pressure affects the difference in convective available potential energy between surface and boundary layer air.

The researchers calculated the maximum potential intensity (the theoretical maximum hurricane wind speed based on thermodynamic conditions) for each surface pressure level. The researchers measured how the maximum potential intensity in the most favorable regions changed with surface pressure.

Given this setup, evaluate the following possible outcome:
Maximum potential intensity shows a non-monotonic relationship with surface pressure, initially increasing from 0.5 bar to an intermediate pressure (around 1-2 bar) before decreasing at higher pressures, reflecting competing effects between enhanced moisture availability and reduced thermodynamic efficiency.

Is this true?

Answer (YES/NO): NO